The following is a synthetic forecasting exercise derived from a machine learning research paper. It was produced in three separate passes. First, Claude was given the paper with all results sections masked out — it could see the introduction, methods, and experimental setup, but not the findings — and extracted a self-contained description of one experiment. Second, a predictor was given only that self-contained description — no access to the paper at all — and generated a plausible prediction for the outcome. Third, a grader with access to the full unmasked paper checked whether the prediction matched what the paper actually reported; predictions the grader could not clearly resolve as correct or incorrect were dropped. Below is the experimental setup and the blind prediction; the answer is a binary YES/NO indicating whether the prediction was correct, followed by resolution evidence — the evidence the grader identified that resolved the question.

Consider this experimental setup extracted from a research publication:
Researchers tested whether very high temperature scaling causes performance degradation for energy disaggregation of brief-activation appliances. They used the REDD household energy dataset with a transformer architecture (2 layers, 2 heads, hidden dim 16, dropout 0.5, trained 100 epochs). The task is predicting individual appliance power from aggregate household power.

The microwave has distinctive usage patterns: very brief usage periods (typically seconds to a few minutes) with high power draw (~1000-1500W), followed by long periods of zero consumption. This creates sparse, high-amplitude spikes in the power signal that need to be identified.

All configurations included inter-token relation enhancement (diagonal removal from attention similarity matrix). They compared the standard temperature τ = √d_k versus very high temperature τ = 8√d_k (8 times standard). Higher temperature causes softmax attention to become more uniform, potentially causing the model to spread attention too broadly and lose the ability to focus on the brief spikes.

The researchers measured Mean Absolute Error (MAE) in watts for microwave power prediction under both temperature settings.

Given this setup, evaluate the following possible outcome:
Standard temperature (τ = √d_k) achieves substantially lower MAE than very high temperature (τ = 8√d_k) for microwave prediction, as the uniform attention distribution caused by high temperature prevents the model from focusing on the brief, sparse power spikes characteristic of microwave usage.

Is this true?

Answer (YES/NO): YES